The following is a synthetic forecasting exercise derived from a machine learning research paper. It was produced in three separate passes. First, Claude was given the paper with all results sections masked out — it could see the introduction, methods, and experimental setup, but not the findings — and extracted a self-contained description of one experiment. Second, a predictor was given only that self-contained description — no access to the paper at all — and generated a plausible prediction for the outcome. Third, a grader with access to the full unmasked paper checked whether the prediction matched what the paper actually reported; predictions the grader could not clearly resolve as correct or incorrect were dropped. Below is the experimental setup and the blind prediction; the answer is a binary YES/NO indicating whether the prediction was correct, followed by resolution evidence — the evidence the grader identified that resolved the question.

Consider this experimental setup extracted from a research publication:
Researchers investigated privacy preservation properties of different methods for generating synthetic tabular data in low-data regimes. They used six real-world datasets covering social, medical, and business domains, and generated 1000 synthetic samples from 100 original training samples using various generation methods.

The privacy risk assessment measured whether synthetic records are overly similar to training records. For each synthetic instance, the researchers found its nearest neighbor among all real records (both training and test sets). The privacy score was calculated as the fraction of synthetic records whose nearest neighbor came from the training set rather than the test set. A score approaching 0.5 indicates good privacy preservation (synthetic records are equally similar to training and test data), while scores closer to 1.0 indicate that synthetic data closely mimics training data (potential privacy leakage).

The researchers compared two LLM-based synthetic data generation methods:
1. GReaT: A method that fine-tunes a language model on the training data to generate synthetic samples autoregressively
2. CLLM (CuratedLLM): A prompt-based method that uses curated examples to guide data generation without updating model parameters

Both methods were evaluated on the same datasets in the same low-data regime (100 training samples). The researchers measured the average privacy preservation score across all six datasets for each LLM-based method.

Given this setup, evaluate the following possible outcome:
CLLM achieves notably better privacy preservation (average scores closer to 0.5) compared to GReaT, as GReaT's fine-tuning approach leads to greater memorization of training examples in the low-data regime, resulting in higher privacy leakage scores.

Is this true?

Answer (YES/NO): YES